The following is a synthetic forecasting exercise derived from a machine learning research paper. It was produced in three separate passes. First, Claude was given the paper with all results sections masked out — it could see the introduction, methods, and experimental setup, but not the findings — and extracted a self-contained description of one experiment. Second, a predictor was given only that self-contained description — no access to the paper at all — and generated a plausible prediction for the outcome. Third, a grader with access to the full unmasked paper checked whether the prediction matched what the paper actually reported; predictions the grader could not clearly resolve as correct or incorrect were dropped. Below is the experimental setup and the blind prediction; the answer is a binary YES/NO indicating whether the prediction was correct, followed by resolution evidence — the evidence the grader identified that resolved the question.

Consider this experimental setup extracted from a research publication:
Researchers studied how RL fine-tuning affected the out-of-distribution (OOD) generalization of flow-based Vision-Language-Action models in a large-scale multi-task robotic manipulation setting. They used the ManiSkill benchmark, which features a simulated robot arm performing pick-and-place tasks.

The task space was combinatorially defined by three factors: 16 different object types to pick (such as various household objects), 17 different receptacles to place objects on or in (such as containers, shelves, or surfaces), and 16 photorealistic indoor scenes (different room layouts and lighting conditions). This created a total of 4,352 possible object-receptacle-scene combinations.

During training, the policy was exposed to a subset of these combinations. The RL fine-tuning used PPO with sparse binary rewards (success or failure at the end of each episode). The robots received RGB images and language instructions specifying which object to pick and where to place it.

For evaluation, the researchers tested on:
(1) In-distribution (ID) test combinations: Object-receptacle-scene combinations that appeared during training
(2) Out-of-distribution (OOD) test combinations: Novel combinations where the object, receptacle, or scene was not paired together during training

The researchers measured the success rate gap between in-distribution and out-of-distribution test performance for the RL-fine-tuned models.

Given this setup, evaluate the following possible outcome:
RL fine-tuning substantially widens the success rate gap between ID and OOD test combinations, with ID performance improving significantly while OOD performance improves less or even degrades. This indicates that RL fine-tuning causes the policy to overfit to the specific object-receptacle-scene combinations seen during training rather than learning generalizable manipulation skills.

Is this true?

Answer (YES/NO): YES